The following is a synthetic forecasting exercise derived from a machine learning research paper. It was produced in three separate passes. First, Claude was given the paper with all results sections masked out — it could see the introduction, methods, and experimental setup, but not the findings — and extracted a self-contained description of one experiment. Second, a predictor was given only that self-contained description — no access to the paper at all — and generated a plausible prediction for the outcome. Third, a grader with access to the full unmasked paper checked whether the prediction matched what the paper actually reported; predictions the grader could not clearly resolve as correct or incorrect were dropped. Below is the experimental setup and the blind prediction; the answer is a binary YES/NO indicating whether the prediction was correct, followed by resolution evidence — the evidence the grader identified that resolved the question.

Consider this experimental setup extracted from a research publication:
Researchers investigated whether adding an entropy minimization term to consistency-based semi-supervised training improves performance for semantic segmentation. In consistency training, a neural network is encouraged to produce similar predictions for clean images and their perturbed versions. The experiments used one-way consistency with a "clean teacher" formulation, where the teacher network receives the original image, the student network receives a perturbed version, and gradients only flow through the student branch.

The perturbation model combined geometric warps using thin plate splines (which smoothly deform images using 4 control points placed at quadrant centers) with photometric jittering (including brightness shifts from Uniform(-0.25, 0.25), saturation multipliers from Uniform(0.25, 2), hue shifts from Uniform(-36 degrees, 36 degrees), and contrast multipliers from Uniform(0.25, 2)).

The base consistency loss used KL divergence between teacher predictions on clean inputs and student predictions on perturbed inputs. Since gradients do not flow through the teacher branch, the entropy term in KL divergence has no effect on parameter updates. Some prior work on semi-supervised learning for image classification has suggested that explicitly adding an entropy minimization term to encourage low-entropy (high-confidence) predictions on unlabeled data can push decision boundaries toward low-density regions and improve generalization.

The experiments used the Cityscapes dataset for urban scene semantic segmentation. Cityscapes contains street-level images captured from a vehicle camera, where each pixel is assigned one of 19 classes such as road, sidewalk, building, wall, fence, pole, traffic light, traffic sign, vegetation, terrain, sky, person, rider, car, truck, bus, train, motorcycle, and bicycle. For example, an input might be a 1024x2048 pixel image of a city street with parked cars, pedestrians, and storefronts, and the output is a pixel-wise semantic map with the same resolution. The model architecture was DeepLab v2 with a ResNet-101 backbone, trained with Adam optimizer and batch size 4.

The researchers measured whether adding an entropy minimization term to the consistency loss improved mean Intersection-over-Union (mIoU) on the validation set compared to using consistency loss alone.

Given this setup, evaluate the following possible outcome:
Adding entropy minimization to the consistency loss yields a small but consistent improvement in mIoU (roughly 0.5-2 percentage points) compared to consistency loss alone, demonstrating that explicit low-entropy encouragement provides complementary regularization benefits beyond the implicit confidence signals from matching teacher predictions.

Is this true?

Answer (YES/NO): NO